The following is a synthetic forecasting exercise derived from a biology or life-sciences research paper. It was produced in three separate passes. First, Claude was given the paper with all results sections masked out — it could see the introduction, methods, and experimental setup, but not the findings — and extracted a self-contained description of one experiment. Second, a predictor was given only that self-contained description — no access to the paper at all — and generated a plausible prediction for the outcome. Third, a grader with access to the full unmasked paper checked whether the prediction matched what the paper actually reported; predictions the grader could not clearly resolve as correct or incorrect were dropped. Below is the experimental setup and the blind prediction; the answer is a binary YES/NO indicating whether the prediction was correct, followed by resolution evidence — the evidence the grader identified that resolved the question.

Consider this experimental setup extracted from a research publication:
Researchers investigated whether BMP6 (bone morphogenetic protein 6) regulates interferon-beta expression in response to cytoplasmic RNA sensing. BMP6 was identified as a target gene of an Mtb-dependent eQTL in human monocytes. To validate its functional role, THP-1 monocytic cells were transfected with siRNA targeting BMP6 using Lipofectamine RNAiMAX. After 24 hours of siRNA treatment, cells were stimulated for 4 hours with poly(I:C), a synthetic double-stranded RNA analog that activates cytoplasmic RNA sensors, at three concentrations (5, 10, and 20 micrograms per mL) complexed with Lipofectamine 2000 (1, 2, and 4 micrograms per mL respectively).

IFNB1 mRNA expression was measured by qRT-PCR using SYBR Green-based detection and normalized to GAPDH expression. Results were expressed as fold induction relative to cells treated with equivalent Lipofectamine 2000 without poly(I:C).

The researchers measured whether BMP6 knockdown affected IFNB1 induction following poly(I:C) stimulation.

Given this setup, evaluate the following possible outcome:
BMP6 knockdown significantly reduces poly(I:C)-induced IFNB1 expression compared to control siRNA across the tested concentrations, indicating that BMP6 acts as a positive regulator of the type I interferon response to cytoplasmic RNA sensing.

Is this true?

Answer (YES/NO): NO